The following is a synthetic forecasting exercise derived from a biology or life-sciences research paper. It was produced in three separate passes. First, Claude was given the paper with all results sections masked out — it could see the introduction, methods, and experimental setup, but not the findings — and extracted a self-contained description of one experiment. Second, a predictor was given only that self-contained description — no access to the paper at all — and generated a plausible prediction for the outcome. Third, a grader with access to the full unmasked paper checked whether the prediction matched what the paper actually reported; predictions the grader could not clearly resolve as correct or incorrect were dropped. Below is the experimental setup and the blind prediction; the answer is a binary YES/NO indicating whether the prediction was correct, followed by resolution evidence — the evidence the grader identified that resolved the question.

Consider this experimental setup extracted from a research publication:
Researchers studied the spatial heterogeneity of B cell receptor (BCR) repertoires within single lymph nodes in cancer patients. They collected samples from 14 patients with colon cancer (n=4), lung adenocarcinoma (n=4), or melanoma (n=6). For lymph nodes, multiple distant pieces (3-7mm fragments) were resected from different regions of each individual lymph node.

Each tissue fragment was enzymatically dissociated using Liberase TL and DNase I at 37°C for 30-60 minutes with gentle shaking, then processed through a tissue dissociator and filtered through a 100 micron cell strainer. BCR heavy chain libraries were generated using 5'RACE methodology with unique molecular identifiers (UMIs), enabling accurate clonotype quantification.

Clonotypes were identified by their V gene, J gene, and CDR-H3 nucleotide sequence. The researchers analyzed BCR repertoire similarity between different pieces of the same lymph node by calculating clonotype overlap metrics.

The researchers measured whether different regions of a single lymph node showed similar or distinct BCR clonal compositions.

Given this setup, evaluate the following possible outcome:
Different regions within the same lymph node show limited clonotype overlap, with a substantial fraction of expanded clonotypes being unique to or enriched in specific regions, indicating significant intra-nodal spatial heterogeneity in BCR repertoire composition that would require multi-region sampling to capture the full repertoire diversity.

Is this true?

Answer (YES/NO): YES